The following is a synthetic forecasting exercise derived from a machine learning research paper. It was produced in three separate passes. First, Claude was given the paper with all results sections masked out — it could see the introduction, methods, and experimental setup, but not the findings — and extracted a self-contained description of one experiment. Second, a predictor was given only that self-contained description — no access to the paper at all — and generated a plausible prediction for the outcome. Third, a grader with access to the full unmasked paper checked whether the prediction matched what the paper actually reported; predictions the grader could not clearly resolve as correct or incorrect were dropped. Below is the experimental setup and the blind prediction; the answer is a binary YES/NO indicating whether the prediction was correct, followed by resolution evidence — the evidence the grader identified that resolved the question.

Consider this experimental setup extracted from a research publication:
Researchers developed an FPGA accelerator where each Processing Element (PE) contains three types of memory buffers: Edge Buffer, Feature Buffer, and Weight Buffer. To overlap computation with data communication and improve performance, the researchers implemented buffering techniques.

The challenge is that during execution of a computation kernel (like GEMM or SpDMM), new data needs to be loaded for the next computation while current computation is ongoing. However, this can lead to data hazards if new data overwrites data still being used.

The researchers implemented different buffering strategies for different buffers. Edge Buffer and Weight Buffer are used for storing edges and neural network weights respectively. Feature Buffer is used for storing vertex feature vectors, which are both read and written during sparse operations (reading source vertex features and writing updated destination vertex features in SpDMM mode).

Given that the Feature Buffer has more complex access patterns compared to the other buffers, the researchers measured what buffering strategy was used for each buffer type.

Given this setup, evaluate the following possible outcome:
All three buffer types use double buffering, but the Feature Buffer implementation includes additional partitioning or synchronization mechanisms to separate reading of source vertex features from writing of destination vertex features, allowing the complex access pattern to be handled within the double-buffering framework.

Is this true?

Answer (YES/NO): NO